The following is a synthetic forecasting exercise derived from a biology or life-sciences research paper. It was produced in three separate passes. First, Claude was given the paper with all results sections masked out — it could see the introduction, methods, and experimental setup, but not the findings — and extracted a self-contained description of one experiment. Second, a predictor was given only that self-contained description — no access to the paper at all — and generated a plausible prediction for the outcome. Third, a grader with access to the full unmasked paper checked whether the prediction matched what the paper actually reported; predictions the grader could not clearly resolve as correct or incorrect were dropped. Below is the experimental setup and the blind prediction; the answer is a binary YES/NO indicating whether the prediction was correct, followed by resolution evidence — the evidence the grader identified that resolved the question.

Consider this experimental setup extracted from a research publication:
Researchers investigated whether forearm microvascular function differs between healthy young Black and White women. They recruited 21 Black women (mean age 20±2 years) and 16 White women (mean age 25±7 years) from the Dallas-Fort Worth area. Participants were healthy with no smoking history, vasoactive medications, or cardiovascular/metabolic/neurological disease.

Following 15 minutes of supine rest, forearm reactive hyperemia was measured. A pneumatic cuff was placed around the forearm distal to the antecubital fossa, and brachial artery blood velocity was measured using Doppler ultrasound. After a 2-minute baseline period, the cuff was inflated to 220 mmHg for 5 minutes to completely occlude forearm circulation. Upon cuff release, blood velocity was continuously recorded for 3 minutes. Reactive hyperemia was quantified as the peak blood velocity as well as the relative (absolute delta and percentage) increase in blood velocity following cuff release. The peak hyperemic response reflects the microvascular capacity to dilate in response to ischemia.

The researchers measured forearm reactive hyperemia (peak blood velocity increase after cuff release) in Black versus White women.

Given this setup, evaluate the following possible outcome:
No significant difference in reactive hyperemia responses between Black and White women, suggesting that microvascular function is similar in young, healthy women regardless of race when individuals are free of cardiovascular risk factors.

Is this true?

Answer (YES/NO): YES